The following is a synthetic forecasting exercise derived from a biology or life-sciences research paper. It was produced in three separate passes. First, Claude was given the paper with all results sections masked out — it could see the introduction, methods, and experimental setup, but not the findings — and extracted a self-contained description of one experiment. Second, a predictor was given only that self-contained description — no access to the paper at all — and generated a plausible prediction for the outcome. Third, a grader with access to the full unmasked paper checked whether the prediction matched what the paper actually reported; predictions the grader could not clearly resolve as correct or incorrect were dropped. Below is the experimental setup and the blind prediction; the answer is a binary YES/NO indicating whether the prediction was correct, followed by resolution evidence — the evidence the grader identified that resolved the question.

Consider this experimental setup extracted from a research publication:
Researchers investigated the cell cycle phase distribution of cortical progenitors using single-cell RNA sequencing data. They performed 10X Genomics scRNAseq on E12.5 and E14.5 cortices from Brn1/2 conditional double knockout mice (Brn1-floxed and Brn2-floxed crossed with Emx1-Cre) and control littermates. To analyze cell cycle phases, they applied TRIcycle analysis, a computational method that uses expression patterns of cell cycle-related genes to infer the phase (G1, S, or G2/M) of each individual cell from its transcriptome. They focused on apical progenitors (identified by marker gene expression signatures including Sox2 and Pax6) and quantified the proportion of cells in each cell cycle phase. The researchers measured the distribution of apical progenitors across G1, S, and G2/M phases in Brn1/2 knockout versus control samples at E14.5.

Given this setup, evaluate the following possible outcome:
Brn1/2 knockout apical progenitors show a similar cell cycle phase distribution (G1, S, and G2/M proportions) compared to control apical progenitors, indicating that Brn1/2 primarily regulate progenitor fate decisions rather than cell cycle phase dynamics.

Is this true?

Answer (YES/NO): NO